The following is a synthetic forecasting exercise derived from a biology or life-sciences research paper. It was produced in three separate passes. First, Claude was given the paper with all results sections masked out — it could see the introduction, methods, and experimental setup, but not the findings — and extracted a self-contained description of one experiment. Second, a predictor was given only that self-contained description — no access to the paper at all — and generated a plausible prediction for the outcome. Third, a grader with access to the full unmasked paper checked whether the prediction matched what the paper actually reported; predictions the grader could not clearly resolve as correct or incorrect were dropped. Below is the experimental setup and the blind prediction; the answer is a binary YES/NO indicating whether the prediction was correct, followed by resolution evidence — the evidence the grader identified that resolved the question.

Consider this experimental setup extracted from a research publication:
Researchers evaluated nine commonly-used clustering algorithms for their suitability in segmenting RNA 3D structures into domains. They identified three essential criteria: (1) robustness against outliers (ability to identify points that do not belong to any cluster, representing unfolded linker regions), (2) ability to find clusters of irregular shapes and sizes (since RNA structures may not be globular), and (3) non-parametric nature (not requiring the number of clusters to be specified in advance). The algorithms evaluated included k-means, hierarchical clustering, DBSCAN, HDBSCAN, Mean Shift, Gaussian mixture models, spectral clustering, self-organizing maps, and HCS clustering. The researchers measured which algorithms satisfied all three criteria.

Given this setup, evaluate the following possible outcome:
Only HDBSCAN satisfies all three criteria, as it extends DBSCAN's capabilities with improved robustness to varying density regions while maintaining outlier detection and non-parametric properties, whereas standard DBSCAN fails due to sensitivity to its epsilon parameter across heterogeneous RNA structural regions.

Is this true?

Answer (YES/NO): NO